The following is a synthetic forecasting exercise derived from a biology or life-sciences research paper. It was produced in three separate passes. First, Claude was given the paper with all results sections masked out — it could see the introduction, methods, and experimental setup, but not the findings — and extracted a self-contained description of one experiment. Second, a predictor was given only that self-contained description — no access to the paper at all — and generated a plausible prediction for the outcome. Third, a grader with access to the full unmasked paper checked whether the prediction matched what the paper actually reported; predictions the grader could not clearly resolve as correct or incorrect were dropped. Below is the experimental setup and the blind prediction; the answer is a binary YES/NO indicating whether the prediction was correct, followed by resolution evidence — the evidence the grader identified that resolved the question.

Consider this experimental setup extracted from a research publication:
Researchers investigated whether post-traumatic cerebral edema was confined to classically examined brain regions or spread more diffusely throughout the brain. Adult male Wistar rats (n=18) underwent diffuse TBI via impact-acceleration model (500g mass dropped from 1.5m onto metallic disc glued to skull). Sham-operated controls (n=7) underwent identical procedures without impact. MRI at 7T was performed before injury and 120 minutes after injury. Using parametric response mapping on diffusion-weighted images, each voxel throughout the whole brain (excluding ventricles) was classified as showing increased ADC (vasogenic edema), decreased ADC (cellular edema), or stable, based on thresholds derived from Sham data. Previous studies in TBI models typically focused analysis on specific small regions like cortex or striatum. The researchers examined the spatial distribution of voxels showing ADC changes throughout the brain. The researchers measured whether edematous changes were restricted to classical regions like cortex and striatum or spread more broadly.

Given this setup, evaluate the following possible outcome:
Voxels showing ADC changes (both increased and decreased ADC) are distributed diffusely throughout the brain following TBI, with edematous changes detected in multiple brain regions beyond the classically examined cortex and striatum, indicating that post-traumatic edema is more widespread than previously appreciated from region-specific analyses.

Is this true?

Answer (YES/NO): YES